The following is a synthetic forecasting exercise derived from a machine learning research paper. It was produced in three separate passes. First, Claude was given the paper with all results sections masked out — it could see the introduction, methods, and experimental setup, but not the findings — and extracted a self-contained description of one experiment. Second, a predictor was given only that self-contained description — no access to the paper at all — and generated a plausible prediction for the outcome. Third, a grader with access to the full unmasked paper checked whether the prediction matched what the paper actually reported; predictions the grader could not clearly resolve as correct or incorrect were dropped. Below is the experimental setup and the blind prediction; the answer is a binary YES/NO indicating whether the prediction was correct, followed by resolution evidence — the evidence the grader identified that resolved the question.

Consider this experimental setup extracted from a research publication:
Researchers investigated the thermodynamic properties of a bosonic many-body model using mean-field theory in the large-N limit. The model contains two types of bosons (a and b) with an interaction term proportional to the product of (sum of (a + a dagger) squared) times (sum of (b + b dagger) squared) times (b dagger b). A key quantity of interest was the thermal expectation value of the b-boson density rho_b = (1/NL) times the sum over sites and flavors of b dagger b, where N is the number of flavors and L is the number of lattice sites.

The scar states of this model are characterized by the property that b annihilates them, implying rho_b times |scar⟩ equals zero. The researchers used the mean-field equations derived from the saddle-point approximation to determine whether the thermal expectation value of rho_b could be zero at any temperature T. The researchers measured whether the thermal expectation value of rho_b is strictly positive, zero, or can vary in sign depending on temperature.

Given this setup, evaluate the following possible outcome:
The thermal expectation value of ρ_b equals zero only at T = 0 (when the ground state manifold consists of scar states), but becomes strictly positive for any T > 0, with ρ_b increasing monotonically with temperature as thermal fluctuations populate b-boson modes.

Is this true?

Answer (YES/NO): NO